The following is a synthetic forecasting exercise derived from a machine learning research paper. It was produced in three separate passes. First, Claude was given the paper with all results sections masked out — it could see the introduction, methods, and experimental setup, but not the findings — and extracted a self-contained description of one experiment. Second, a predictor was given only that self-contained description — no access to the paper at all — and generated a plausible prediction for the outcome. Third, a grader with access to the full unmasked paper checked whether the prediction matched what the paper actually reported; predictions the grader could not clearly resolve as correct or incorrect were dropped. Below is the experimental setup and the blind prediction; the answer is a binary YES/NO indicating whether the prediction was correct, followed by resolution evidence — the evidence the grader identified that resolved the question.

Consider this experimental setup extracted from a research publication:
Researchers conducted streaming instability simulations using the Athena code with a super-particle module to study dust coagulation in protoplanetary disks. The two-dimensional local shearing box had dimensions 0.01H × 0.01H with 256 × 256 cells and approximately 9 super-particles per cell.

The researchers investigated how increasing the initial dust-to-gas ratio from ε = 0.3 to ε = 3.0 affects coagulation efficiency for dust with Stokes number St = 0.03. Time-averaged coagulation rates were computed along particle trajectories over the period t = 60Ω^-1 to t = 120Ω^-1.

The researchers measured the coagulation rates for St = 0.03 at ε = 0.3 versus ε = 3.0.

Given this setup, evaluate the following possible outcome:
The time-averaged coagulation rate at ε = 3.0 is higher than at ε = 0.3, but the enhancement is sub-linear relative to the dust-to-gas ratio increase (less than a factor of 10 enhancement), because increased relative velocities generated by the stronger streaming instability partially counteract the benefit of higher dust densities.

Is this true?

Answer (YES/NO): NO